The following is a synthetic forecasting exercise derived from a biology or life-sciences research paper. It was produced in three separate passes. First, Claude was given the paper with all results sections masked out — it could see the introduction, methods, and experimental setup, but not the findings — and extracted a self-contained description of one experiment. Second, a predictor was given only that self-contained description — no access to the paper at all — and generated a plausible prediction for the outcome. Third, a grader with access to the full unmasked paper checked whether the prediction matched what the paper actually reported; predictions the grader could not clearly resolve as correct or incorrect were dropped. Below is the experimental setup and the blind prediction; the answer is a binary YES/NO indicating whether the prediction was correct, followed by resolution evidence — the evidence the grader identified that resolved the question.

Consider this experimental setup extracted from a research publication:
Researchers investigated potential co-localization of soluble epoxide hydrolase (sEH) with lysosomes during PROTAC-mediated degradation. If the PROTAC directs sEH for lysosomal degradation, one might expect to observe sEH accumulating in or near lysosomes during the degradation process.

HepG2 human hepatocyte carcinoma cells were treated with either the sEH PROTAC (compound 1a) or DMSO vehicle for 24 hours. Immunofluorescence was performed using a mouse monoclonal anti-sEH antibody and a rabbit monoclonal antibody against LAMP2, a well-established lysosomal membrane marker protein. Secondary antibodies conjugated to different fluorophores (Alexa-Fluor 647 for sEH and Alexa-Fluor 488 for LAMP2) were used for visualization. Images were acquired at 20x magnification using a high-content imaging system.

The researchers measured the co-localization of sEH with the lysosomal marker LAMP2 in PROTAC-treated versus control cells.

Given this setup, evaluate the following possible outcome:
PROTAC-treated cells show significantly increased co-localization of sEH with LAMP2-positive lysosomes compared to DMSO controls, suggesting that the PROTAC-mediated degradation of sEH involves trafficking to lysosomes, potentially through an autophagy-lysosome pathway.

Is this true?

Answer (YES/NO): YES